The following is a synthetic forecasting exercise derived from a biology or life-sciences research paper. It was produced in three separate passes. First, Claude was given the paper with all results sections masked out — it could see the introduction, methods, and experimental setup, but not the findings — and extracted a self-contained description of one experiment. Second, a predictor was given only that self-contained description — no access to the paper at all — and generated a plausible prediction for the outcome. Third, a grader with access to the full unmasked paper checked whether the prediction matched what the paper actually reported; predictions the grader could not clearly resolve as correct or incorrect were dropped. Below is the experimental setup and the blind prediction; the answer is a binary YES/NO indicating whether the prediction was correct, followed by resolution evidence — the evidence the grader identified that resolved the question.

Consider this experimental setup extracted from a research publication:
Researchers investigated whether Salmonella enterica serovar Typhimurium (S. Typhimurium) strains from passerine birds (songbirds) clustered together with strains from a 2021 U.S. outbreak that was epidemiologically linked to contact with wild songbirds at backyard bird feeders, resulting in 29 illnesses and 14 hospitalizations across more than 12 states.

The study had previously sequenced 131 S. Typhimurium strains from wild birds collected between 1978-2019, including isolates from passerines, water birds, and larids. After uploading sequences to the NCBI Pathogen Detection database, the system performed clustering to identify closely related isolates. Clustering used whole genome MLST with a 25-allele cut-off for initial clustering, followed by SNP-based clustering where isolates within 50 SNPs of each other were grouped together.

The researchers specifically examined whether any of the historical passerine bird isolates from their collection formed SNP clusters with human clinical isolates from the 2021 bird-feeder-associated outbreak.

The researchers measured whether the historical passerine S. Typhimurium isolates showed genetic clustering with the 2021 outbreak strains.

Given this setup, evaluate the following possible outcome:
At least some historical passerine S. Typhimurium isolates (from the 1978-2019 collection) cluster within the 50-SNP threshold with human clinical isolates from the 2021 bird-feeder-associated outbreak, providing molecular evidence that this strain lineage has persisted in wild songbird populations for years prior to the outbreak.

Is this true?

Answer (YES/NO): YES